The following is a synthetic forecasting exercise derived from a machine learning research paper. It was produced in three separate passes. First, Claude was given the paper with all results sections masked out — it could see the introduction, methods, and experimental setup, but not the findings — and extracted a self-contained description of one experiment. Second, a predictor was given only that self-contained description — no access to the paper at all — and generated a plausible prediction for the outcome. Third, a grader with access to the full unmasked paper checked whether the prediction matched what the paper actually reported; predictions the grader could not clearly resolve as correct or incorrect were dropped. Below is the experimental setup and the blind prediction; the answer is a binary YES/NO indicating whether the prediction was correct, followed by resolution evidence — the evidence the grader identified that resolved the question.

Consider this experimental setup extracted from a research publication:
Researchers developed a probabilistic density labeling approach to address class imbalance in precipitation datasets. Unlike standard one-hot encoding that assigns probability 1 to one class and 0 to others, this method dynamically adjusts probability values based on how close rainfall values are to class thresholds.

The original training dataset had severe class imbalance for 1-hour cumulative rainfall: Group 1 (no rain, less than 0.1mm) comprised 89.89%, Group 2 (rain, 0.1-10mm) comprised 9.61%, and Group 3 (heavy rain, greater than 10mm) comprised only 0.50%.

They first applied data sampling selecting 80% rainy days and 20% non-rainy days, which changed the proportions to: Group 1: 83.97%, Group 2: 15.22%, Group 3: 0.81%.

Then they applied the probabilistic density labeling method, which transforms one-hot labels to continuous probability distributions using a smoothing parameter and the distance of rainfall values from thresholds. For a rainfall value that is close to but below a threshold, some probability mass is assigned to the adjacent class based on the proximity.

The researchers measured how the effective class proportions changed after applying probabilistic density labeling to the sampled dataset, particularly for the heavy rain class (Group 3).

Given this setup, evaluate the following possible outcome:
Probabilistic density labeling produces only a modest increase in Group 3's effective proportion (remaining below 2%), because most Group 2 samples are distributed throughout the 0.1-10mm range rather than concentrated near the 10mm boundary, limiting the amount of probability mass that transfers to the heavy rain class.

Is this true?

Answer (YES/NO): NO